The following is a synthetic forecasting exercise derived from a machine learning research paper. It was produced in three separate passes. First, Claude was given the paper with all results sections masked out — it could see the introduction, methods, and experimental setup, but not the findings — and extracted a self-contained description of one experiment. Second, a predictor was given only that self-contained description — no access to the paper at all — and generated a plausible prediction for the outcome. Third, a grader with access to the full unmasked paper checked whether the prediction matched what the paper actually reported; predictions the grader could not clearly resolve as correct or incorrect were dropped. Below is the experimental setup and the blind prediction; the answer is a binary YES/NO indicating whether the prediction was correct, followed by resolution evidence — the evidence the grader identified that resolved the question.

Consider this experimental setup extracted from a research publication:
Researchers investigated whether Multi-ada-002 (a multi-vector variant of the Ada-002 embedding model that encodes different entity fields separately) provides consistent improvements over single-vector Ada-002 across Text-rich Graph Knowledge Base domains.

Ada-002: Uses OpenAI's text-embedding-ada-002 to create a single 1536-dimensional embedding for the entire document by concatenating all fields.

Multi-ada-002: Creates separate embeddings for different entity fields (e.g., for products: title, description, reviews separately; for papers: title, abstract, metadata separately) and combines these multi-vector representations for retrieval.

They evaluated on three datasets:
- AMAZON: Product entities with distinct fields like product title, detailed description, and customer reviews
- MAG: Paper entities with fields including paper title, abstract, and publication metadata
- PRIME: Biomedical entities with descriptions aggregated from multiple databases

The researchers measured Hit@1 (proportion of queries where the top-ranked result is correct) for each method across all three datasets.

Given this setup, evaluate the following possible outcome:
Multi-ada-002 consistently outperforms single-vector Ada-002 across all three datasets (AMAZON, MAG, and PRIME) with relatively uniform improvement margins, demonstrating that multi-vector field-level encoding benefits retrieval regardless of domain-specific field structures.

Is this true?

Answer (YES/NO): NO